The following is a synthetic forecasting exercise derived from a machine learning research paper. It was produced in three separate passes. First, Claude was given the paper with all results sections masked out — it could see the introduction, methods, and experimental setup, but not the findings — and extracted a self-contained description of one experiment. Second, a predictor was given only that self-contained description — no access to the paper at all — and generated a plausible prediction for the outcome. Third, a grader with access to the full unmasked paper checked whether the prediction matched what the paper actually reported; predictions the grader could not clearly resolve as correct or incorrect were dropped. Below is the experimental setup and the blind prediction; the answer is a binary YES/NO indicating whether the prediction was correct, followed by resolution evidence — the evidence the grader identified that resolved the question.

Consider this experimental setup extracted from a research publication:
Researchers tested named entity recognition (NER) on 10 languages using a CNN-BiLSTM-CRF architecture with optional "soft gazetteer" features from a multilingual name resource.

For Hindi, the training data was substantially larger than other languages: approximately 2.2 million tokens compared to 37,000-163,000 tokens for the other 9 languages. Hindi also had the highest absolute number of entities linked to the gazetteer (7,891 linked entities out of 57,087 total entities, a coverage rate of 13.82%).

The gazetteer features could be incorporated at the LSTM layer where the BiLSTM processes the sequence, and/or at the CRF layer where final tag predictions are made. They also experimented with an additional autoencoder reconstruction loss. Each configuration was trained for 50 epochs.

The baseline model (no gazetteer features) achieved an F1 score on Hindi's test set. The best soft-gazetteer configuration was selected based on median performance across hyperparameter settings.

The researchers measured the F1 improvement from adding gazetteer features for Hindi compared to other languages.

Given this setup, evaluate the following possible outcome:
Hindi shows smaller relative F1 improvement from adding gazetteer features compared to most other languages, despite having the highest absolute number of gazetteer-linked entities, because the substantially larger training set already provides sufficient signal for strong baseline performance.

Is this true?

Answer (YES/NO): YES